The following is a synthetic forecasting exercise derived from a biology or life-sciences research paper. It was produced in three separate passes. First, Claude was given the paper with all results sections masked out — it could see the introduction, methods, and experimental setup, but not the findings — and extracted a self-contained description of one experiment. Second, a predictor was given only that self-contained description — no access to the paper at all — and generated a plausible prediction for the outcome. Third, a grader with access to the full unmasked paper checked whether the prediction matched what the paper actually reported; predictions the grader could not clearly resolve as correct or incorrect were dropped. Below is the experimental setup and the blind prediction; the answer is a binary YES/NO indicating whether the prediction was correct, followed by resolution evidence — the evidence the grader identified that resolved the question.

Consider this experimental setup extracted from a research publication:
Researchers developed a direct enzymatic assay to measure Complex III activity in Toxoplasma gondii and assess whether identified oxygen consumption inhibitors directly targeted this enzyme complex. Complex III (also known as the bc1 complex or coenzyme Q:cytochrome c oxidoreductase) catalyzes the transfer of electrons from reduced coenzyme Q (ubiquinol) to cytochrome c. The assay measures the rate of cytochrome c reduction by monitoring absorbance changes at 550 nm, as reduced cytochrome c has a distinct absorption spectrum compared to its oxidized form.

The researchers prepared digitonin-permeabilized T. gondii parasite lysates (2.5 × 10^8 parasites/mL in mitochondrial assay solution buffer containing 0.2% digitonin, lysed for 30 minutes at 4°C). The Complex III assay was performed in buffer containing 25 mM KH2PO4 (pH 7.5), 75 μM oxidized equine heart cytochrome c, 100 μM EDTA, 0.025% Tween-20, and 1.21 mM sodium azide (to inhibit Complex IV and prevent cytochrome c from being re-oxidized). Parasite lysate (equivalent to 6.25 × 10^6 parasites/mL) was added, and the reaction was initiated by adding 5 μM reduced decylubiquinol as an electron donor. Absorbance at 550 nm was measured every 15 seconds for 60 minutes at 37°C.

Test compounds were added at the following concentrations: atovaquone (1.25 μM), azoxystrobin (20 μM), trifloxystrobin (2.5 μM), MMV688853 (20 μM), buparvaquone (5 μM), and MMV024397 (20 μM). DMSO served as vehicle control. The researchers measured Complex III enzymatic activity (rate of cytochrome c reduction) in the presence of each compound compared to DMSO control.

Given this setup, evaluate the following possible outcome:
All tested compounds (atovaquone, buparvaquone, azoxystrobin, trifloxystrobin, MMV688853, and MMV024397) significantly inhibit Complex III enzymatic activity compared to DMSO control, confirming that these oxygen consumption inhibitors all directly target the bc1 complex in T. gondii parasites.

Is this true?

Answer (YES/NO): YES